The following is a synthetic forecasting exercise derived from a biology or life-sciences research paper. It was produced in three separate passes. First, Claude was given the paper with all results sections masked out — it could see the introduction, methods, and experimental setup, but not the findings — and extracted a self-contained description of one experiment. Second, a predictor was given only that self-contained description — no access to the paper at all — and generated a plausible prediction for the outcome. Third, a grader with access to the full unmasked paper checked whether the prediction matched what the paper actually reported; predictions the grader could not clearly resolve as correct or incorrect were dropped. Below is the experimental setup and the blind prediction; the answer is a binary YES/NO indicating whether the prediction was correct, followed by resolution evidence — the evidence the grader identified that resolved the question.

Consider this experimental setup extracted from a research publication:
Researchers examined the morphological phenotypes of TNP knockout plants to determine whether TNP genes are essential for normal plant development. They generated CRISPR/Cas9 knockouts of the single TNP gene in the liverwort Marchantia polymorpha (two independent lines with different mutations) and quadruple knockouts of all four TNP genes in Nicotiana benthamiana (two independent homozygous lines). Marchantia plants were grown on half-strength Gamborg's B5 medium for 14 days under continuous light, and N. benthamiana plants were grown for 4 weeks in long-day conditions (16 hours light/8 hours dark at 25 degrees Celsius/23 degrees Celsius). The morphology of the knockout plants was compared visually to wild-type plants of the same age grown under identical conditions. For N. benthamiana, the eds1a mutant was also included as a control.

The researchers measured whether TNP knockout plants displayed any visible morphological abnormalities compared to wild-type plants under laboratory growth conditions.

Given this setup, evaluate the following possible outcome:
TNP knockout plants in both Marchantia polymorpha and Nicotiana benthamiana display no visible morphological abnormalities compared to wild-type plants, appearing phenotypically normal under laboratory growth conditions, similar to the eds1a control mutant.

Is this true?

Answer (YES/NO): YES